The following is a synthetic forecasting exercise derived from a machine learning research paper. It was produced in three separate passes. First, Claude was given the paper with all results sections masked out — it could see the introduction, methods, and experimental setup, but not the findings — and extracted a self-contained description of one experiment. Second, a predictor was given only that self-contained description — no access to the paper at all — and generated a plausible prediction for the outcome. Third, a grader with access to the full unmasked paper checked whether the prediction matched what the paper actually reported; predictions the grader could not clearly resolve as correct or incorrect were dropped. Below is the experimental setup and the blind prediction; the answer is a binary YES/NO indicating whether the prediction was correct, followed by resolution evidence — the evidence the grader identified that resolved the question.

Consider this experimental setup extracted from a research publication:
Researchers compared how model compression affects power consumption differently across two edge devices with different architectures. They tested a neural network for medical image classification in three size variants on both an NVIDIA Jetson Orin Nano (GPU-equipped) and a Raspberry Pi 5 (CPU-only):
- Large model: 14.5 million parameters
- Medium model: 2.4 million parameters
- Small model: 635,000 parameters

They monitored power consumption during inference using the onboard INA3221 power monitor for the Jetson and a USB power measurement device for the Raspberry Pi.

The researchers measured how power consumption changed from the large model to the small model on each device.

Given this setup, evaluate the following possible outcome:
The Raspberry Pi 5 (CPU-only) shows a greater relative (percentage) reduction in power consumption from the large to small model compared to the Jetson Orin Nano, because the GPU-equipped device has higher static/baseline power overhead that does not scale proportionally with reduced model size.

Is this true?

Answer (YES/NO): NO